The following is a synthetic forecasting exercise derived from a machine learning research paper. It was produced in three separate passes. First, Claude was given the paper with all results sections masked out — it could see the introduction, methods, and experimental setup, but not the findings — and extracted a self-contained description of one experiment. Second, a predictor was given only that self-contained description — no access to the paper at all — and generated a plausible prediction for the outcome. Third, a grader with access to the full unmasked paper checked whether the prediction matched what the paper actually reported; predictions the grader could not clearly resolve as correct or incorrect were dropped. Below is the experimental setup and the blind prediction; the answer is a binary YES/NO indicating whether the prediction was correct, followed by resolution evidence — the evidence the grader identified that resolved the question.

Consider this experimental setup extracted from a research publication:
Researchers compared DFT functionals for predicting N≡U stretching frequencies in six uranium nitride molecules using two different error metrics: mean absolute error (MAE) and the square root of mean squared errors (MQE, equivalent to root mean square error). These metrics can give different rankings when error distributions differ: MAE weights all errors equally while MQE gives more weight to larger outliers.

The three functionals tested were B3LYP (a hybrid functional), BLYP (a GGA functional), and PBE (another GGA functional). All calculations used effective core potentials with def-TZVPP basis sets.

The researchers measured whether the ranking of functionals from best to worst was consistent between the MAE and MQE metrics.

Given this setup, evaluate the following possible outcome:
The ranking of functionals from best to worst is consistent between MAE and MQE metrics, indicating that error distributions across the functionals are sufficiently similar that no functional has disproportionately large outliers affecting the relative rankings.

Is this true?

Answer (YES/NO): YES